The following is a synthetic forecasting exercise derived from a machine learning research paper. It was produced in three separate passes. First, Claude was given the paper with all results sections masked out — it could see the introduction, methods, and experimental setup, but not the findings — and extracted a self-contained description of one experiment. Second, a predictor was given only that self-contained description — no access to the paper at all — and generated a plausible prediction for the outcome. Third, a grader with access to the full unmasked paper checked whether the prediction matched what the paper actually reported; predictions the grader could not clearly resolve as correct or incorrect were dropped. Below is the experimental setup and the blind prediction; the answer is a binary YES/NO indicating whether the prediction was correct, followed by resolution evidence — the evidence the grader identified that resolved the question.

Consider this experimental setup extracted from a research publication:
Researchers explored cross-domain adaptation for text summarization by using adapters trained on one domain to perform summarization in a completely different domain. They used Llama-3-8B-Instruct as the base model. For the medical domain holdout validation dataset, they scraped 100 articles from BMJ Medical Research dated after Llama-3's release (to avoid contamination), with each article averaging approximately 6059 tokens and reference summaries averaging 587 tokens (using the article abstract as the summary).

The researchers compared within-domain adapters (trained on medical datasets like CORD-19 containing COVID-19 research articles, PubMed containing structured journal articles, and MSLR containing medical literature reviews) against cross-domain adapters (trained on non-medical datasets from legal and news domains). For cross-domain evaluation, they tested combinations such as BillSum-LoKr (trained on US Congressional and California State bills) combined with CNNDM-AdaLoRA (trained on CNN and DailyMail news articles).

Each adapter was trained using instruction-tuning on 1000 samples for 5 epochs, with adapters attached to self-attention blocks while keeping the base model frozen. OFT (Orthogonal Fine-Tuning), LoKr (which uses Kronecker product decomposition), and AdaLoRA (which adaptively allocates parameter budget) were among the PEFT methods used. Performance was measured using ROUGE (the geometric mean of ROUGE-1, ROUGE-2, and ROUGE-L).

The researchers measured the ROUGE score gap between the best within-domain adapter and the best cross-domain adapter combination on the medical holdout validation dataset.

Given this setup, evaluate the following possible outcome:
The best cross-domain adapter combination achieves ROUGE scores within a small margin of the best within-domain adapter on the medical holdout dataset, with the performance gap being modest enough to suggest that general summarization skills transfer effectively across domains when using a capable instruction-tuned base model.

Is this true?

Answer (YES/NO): NO